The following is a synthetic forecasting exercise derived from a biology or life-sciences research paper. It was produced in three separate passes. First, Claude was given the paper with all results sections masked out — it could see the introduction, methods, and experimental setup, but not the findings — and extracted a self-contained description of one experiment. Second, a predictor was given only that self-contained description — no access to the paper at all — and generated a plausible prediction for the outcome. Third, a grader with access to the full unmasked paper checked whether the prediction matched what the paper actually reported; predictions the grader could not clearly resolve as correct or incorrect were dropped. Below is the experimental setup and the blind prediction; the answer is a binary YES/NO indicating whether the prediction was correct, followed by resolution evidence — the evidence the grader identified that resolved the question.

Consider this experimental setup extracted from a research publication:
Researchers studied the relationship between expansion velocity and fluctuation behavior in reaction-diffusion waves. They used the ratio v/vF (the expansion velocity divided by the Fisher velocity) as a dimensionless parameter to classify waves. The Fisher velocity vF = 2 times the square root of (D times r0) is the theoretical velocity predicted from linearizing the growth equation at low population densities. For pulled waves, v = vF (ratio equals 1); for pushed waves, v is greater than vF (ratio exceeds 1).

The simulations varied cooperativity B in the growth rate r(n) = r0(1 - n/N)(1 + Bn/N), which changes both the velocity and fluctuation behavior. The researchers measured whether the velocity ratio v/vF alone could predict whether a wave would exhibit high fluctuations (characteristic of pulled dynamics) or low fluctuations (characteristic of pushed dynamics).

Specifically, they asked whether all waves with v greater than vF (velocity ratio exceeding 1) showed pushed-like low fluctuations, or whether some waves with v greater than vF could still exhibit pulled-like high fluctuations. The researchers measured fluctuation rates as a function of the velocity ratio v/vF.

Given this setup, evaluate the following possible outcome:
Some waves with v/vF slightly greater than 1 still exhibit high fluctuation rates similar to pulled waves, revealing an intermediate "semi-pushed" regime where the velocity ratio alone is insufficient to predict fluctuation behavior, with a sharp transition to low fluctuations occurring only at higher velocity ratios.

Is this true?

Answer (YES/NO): YES